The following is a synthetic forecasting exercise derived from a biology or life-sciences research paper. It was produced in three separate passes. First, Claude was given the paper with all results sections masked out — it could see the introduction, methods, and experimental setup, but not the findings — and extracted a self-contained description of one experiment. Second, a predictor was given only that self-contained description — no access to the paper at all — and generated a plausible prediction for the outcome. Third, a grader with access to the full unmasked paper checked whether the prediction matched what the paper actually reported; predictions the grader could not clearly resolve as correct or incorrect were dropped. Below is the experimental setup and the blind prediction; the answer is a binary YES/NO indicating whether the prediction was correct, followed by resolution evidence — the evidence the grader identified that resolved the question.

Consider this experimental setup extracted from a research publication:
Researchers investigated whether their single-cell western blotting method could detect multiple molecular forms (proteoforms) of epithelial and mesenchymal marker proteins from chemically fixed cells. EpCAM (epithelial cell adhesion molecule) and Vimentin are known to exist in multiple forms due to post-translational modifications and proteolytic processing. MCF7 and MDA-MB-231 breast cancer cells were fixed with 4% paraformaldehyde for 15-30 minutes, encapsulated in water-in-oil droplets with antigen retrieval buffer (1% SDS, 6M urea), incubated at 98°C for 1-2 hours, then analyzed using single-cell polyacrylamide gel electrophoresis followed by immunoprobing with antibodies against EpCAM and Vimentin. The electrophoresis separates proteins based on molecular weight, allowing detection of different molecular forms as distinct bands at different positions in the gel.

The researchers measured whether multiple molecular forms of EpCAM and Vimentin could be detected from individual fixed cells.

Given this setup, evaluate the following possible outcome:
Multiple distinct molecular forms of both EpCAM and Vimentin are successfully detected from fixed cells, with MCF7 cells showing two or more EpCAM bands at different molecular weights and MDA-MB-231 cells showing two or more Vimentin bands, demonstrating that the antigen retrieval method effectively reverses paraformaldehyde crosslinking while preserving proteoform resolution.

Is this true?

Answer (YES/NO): YES